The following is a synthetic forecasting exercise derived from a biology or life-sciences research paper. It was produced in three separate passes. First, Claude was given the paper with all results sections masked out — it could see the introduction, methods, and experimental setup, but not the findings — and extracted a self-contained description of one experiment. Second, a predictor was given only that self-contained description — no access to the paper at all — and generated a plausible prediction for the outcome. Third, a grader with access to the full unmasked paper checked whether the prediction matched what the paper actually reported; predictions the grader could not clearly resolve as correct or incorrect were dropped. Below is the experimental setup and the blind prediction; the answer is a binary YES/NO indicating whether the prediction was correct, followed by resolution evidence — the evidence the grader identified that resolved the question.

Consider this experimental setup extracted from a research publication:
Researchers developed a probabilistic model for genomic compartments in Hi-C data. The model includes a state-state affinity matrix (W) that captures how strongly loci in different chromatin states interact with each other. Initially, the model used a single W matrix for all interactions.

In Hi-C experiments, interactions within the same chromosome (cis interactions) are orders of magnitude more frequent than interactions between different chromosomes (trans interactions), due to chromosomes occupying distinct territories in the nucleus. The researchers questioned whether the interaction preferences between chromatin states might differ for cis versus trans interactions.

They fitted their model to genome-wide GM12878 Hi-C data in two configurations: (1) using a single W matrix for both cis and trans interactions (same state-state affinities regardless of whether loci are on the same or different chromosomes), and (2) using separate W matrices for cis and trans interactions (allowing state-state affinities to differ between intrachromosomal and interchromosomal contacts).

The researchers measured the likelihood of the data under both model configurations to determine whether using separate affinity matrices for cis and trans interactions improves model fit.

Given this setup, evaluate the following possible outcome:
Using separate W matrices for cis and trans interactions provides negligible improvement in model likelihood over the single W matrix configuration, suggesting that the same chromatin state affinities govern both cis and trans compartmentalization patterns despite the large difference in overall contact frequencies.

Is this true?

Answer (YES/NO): NO